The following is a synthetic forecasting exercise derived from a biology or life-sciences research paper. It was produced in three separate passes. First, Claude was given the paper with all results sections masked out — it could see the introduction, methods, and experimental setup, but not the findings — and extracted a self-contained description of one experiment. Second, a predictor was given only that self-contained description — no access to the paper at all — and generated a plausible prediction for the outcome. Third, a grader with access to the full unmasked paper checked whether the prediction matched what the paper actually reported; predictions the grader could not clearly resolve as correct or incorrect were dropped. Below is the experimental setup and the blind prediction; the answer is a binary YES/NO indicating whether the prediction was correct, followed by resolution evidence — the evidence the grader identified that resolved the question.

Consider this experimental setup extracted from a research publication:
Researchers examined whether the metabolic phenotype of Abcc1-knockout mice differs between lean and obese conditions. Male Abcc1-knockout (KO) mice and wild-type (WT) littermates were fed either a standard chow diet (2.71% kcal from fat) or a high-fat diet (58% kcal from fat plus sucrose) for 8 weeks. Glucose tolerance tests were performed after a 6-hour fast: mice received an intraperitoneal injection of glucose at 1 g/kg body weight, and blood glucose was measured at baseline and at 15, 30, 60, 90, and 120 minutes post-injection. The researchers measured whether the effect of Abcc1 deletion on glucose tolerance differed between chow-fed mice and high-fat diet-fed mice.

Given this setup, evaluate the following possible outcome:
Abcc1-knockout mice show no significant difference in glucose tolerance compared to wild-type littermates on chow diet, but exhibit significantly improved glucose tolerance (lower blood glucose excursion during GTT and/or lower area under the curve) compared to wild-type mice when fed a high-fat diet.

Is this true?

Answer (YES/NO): NO